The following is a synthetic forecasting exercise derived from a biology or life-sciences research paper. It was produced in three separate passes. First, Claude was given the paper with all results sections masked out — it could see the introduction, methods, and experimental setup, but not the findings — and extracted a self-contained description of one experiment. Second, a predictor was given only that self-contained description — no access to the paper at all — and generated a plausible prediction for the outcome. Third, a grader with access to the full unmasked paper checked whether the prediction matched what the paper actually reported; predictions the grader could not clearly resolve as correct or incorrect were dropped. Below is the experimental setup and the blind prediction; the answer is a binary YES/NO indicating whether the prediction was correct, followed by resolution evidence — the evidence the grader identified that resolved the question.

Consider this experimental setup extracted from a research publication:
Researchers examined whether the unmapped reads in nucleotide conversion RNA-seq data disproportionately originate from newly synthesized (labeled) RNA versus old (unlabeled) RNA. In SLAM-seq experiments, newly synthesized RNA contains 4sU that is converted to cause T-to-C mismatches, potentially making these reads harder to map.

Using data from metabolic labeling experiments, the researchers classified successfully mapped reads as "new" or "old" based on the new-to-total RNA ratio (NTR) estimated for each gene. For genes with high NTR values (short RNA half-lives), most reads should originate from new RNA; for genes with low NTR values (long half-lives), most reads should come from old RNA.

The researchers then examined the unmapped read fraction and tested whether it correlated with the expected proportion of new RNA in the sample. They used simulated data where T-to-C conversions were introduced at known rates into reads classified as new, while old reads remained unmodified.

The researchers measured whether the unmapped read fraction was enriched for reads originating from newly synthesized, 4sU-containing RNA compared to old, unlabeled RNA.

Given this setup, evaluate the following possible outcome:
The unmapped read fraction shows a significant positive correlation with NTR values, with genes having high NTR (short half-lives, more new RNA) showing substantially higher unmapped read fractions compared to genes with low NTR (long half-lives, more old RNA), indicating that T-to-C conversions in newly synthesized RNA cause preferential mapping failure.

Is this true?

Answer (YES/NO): YES